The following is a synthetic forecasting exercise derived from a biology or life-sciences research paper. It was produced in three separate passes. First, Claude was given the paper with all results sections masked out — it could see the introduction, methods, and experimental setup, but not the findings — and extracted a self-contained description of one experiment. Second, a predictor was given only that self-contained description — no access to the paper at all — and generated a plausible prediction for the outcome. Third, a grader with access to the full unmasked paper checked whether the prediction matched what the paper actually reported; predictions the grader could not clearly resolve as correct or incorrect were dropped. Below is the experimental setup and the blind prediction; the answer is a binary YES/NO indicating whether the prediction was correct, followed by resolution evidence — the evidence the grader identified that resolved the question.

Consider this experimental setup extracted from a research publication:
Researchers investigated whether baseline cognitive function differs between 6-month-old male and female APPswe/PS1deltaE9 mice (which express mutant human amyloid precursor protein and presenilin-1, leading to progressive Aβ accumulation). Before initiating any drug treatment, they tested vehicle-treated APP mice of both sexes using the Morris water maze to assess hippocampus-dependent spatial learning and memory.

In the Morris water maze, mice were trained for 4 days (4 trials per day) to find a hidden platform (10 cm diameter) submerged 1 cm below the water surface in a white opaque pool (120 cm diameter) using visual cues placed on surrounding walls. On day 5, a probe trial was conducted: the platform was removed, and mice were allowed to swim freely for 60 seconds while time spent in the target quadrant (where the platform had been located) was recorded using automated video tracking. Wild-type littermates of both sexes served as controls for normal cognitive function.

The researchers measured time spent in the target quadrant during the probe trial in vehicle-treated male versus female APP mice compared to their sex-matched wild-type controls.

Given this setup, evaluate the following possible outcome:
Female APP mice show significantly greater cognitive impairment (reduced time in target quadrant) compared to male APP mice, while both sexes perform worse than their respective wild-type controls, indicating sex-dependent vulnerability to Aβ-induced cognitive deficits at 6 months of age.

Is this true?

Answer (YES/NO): NO